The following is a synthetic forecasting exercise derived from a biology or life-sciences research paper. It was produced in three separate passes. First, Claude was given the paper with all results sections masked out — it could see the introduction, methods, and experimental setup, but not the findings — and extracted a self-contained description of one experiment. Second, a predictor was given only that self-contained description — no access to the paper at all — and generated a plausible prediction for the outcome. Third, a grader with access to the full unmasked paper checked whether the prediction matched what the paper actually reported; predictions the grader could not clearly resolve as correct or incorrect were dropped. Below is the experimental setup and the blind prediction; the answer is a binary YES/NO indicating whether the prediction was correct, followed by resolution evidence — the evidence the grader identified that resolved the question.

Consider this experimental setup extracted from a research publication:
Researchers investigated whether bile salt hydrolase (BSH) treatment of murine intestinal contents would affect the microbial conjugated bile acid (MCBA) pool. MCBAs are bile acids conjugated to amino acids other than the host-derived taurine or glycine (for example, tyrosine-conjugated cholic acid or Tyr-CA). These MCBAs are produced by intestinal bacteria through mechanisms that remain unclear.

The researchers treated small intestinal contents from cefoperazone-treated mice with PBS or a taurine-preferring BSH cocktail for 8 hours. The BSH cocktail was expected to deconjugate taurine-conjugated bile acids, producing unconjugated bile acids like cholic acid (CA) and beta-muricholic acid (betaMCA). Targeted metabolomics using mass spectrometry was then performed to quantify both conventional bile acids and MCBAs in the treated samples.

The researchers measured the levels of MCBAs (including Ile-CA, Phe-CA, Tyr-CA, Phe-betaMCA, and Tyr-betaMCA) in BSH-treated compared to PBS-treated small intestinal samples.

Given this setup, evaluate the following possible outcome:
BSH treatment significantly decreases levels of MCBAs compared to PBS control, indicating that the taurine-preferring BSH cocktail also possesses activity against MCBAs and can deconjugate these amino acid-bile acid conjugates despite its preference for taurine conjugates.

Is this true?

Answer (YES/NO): NO